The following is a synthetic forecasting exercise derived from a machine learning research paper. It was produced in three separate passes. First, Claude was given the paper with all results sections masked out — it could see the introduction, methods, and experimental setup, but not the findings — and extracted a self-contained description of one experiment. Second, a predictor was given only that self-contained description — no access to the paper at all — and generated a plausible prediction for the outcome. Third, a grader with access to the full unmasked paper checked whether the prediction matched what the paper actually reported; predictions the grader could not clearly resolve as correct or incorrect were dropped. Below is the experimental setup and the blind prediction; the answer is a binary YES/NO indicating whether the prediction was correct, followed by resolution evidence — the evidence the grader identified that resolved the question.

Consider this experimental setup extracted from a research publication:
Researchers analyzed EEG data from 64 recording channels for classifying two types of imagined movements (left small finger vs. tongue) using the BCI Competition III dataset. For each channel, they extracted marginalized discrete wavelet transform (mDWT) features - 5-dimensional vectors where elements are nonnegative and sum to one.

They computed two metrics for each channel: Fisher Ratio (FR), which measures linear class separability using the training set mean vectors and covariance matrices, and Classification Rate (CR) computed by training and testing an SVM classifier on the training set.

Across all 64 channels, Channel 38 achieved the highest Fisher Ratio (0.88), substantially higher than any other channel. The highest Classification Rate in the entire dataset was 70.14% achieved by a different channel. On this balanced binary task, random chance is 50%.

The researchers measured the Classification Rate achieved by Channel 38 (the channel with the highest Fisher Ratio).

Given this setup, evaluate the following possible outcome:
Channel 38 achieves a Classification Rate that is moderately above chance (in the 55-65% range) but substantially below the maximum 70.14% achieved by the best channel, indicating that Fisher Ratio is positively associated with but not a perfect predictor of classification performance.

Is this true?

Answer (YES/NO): NO